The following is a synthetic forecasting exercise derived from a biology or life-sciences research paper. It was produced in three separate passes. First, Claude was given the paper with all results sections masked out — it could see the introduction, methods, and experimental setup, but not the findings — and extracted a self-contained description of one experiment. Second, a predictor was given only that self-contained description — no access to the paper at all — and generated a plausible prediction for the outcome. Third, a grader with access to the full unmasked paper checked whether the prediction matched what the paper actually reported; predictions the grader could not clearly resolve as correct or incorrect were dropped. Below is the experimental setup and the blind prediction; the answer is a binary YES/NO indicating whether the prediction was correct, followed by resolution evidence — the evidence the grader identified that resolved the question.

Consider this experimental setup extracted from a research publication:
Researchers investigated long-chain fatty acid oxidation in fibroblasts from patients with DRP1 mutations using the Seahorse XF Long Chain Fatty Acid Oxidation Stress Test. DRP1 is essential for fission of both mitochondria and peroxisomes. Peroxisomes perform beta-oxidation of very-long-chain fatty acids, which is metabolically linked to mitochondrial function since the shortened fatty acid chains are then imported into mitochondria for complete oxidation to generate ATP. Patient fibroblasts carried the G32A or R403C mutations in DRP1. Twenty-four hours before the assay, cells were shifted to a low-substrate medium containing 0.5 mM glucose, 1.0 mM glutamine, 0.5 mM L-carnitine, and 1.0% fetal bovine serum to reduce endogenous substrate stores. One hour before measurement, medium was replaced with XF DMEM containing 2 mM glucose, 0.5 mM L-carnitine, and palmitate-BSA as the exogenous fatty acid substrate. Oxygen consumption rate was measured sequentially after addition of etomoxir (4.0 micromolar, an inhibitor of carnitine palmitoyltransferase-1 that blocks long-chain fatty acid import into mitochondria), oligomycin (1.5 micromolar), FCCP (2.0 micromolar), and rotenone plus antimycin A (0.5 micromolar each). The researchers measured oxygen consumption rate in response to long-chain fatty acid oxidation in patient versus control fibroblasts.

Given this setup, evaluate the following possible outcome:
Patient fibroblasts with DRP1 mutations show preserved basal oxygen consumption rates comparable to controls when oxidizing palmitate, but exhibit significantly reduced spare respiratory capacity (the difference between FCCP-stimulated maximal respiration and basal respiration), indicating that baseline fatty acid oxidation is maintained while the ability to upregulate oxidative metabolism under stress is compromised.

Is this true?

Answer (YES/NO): NO